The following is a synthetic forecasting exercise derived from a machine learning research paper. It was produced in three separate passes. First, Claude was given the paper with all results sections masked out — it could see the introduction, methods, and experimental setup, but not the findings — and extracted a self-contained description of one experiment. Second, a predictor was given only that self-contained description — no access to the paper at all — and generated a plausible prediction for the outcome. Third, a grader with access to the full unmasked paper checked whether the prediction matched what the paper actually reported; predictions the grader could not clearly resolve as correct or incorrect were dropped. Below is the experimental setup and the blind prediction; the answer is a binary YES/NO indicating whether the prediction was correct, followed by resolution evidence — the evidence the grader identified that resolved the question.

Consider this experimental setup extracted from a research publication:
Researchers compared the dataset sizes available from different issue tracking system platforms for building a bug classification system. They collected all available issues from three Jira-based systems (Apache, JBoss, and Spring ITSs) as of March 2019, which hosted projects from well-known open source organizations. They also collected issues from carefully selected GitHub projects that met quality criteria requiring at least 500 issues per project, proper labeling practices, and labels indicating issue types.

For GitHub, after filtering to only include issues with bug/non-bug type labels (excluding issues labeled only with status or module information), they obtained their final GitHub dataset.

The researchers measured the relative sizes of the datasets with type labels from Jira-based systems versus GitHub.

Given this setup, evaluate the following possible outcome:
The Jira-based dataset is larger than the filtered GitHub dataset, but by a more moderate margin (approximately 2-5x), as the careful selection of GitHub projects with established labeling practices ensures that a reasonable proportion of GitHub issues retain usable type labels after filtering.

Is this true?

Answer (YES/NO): NO